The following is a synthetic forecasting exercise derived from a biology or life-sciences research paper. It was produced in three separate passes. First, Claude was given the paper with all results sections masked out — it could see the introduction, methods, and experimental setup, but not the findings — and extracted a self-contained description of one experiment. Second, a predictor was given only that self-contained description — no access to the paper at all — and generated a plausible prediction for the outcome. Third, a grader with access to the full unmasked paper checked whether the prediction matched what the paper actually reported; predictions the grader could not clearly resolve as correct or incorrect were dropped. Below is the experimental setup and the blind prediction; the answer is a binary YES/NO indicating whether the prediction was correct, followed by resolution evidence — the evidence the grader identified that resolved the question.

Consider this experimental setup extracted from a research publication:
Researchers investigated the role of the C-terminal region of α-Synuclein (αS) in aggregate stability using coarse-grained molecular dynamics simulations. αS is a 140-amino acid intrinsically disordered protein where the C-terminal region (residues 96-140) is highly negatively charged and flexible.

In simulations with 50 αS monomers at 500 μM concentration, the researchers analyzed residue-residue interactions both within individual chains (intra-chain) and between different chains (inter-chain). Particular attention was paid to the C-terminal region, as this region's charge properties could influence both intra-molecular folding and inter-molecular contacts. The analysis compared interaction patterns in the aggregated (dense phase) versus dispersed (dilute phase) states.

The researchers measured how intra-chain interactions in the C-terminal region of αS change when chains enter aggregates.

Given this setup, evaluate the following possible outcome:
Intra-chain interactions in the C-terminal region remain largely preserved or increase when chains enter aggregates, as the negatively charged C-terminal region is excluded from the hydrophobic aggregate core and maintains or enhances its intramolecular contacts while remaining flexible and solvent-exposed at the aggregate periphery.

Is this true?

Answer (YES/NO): NO